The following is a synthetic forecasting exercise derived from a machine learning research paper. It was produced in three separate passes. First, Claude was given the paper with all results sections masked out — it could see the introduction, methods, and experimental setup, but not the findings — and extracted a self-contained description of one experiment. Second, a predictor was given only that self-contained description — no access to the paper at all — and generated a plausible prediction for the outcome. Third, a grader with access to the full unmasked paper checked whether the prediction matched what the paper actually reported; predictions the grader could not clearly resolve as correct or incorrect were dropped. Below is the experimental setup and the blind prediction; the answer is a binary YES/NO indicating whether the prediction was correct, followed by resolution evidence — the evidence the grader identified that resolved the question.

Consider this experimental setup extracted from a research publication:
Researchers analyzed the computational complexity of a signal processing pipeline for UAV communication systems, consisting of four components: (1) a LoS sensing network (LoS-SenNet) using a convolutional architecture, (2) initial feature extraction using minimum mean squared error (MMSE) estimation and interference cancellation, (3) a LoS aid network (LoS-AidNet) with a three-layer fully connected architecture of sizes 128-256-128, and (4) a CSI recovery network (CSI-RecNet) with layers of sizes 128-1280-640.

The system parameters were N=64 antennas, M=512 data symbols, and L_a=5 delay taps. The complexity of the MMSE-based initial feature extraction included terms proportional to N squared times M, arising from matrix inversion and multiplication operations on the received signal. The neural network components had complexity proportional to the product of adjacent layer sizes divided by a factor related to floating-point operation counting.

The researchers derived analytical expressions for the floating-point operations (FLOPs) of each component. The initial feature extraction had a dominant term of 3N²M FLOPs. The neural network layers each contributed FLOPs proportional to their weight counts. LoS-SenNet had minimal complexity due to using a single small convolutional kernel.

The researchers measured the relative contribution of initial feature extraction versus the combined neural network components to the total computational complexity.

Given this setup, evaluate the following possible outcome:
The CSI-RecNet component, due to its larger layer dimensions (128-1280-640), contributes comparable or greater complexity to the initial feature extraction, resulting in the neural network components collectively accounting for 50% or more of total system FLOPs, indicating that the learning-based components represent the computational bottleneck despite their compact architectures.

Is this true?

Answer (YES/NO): NO